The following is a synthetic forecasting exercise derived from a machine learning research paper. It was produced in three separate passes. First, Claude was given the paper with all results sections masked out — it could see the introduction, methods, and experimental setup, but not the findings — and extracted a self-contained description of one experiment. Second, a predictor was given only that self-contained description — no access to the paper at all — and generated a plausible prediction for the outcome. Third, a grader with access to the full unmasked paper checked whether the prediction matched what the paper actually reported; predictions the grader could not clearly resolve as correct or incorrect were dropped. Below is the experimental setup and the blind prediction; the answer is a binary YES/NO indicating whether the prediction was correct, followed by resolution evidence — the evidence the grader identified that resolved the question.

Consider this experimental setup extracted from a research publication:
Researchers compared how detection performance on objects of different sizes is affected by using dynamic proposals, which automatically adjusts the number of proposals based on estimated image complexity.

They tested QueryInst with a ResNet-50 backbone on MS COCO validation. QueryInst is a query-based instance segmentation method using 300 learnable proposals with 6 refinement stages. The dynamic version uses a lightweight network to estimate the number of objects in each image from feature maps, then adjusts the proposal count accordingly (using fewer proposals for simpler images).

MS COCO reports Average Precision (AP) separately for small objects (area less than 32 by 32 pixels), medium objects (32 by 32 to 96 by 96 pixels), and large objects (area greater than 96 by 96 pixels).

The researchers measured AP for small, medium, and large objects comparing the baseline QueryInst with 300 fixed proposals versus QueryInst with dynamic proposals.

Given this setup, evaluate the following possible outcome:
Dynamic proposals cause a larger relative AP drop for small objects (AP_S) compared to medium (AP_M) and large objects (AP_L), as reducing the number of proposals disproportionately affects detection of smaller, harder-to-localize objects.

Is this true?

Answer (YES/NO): YES